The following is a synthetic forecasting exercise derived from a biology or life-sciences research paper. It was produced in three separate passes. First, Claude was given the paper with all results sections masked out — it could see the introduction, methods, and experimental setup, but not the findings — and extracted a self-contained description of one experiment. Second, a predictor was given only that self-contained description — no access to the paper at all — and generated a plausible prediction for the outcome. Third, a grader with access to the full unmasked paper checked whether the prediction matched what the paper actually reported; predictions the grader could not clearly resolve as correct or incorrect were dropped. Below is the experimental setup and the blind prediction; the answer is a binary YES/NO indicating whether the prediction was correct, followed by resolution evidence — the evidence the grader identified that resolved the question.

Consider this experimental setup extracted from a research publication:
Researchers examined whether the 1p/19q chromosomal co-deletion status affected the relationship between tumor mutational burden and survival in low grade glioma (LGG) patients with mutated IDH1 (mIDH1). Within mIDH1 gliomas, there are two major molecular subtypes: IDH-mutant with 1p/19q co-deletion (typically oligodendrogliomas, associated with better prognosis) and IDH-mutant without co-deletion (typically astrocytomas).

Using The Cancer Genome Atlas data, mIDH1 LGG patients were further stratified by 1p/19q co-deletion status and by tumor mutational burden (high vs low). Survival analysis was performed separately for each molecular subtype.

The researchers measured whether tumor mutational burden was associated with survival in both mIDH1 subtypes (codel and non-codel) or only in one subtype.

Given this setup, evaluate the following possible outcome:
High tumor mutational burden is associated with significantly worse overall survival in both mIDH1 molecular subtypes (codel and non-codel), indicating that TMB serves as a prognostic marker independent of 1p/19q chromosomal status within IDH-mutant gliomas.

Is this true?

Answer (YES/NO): YES